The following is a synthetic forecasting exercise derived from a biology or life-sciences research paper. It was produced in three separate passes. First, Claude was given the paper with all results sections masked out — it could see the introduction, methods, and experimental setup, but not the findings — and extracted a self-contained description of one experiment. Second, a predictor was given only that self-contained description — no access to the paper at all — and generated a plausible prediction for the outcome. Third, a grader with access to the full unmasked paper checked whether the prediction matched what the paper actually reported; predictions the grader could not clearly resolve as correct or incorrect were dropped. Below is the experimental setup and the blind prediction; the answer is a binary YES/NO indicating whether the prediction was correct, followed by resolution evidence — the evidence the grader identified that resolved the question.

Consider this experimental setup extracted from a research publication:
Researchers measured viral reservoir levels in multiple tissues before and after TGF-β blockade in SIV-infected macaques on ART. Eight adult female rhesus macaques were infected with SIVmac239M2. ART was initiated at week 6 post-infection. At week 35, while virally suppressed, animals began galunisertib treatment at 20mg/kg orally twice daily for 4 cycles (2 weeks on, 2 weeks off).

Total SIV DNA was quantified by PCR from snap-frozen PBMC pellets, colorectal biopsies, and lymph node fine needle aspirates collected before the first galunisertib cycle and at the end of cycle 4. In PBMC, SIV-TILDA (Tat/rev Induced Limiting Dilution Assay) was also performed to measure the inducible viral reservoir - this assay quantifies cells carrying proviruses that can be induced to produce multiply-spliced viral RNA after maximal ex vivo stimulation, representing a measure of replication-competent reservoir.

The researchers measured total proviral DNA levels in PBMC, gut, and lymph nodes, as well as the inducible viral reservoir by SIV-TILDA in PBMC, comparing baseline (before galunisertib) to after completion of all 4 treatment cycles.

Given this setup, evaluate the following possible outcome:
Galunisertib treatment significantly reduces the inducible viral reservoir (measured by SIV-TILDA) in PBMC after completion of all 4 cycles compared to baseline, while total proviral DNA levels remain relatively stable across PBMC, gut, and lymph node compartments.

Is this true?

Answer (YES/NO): NO